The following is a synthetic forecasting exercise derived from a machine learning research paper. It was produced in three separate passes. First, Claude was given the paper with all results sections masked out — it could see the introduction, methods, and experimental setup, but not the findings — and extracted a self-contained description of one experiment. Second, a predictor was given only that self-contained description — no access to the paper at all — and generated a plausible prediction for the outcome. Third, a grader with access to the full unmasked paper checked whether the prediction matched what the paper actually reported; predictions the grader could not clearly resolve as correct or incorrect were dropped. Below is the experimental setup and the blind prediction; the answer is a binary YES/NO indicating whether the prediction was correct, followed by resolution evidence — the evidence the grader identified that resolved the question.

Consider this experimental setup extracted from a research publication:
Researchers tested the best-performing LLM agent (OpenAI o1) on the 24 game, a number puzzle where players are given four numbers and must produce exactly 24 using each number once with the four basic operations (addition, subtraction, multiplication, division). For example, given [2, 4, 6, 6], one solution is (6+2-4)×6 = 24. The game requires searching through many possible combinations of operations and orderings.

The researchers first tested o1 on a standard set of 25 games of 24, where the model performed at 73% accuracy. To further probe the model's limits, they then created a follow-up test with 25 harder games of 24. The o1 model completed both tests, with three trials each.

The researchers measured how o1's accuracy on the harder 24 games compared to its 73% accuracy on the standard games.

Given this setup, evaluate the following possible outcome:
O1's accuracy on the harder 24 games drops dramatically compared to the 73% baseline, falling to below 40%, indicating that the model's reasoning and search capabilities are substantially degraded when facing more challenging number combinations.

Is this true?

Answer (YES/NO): YES